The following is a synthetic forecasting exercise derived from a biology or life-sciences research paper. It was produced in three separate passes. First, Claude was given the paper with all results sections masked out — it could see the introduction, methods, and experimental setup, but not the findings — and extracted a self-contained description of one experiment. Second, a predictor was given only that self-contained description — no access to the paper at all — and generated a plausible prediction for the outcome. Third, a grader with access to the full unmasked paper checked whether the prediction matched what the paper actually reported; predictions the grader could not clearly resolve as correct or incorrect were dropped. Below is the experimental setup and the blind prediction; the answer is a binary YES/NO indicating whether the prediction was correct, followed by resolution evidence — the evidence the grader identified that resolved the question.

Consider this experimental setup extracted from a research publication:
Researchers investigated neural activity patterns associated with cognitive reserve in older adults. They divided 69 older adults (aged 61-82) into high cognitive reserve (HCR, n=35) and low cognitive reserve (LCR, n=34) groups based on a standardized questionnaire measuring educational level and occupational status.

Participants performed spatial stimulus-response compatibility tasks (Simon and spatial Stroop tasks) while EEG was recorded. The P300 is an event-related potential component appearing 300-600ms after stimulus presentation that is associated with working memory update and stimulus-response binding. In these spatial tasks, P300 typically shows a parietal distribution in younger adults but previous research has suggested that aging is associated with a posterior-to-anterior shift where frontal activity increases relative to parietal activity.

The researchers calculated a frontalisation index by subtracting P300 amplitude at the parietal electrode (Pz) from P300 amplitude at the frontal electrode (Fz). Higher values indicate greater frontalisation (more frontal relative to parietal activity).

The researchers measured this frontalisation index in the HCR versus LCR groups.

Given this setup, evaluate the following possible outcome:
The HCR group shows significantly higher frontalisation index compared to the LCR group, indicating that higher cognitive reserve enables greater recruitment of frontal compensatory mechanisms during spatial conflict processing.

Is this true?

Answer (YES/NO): NO